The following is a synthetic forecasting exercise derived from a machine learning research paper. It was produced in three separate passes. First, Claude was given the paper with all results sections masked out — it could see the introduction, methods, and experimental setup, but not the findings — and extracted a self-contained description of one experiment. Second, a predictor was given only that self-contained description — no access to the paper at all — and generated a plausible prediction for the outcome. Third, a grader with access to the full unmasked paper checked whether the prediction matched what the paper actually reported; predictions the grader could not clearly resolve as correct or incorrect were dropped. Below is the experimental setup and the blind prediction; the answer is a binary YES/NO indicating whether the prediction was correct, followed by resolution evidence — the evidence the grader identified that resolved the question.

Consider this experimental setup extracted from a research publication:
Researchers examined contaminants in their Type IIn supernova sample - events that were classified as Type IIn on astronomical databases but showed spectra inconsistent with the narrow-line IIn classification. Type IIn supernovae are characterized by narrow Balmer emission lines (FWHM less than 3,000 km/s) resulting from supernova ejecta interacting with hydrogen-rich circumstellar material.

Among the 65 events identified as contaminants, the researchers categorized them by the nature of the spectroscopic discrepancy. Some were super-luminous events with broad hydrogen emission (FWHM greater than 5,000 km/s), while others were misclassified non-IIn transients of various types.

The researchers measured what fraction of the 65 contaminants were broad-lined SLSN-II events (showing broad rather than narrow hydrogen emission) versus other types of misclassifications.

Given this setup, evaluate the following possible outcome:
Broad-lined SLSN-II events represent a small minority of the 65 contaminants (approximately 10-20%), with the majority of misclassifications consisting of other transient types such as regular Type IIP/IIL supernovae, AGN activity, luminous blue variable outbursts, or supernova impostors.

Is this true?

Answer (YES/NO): YES